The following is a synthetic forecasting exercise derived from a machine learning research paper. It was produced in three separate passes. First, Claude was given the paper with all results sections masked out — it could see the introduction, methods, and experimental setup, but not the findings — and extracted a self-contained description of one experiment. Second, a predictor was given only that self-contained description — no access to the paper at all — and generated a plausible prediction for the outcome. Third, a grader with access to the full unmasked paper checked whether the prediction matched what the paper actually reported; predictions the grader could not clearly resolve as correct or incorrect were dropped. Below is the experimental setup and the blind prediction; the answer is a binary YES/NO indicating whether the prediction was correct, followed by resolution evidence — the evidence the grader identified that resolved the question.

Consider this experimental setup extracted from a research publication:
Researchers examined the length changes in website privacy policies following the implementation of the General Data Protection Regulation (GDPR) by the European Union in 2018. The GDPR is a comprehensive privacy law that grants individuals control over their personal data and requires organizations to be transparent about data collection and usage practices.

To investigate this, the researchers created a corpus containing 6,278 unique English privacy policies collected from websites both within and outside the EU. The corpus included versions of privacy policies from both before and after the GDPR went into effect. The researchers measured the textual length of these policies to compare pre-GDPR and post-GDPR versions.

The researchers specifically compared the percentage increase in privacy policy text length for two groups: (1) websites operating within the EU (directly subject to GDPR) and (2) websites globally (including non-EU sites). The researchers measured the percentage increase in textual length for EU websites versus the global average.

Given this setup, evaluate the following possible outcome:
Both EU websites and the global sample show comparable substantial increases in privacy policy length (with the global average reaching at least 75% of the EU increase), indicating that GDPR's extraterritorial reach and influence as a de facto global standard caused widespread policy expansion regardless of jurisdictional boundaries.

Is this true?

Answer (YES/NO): NO